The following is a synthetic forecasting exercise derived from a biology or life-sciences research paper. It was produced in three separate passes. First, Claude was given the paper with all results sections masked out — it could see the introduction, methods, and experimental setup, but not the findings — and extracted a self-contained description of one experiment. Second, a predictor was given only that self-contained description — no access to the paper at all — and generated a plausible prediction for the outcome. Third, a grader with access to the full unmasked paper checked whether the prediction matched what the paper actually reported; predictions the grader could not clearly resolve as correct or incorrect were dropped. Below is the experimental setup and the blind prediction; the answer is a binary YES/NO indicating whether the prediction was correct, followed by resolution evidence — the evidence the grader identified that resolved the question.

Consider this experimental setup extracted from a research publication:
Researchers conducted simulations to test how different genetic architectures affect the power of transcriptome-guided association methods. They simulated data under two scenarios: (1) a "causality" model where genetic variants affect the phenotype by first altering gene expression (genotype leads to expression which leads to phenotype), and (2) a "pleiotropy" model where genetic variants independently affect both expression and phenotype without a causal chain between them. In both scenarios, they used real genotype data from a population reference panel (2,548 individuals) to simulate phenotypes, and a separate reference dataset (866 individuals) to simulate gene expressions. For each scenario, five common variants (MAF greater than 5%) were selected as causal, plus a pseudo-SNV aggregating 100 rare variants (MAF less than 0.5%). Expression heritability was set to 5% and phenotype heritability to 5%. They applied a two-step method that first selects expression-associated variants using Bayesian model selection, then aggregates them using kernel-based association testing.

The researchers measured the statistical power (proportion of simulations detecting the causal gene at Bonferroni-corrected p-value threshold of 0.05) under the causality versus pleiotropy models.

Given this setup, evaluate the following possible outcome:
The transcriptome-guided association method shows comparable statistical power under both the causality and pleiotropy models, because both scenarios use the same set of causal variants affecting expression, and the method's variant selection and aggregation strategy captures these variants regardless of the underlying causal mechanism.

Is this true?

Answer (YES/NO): NO